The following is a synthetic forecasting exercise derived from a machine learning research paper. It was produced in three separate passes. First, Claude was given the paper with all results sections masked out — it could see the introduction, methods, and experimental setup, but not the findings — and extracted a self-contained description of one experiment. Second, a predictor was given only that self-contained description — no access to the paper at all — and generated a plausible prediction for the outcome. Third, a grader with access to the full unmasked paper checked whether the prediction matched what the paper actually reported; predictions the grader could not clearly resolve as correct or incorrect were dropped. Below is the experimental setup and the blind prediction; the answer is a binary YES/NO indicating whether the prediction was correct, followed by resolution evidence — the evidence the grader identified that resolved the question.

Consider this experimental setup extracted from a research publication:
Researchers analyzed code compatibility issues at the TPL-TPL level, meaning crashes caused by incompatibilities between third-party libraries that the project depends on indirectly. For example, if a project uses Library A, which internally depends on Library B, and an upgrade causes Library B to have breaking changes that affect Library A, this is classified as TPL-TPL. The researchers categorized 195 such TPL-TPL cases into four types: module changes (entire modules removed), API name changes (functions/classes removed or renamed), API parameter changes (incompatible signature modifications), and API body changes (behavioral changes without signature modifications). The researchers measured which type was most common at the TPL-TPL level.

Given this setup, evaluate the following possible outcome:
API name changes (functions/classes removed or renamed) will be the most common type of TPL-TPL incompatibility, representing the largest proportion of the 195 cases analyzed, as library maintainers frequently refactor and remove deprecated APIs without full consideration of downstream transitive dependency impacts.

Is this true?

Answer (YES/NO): YES